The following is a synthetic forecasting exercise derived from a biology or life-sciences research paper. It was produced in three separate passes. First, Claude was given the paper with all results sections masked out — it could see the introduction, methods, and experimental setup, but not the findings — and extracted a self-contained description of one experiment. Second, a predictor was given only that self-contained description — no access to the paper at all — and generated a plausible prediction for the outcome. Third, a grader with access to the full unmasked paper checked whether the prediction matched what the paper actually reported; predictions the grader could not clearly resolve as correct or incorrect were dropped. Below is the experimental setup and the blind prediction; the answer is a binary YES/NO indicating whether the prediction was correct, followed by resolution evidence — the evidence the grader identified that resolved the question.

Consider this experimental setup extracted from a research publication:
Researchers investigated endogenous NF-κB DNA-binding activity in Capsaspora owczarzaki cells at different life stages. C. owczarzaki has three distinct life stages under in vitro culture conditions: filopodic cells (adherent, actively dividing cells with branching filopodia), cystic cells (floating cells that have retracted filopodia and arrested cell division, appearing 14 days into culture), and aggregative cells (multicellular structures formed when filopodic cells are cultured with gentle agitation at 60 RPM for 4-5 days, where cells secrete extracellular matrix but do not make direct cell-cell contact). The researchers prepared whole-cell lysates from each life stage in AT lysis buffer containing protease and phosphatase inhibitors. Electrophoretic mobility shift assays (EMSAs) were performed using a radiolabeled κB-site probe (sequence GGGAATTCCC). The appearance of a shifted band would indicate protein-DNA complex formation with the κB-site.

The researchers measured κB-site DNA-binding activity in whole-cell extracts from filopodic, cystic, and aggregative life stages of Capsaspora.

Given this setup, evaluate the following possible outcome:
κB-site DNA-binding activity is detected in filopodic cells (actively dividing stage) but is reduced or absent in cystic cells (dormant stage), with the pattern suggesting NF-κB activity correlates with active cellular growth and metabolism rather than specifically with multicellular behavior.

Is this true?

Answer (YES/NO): NO